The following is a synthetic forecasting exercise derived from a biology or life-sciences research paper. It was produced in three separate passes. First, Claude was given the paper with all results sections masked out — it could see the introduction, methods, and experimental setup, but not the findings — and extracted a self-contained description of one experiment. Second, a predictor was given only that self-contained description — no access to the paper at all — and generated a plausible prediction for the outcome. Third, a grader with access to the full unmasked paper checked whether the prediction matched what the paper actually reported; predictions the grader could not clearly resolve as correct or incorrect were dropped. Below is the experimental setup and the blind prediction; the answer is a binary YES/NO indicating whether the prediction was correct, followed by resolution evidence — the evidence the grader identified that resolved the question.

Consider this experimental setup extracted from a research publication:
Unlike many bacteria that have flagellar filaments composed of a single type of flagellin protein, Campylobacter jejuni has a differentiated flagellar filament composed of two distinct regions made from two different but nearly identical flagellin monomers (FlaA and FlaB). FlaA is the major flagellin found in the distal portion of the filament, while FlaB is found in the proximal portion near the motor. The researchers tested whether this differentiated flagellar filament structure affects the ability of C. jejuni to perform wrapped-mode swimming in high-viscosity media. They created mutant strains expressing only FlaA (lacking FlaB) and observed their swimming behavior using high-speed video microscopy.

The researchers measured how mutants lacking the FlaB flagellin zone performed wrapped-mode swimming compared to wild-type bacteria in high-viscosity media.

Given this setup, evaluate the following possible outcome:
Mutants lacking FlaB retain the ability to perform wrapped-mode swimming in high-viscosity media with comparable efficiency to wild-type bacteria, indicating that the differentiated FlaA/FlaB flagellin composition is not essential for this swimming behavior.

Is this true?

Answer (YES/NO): YES